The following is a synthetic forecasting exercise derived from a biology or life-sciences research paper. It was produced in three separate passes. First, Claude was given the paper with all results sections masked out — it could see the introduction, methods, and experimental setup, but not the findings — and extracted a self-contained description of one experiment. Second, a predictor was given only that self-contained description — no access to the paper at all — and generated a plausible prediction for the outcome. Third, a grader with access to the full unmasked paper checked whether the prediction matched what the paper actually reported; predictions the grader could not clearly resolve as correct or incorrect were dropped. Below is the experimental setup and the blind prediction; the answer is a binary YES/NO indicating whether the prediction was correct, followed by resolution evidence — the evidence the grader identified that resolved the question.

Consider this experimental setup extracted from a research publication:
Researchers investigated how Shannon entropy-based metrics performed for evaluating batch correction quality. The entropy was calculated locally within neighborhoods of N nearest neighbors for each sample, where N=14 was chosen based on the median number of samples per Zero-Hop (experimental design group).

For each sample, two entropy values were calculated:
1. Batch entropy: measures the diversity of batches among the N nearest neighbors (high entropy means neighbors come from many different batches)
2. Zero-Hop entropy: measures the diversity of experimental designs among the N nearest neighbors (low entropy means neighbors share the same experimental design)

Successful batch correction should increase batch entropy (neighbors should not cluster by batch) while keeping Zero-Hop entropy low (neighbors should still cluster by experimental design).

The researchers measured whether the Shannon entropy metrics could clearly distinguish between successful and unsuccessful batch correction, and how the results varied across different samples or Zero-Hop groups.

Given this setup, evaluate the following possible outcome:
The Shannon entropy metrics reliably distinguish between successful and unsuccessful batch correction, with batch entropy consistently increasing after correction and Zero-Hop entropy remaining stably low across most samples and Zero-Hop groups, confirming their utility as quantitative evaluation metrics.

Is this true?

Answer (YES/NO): NO